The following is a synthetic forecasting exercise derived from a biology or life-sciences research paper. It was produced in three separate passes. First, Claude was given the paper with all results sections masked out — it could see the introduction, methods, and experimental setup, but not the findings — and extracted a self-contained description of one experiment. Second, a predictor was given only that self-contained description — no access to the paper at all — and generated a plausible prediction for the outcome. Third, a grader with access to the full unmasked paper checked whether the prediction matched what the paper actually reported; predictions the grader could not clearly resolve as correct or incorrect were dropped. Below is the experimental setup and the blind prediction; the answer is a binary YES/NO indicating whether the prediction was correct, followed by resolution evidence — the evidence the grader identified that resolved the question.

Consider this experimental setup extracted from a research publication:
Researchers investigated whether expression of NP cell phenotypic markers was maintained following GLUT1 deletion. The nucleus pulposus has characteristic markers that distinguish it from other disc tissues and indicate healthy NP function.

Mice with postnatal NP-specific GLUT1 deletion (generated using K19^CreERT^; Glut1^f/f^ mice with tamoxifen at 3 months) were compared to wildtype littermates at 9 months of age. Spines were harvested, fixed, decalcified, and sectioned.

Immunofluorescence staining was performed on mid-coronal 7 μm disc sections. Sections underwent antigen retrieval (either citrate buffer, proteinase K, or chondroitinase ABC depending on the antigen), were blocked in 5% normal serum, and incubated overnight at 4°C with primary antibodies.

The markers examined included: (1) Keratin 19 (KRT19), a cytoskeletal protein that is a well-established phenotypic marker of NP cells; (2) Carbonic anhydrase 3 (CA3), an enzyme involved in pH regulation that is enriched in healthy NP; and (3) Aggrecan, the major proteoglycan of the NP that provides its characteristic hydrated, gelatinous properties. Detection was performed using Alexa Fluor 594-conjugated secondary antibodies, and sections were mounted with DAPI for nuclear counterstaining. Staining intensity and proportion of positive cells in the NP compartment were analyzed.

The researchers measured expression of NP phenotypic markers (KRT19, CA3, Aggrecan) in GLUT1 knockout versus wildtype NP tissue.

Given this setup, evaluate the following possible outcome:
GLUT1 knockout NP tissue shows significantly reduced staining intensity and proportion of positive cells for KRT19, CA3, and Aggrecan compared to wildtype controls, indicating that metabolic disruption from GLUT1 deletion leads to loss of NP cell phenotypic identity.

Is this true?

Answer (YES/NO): NO